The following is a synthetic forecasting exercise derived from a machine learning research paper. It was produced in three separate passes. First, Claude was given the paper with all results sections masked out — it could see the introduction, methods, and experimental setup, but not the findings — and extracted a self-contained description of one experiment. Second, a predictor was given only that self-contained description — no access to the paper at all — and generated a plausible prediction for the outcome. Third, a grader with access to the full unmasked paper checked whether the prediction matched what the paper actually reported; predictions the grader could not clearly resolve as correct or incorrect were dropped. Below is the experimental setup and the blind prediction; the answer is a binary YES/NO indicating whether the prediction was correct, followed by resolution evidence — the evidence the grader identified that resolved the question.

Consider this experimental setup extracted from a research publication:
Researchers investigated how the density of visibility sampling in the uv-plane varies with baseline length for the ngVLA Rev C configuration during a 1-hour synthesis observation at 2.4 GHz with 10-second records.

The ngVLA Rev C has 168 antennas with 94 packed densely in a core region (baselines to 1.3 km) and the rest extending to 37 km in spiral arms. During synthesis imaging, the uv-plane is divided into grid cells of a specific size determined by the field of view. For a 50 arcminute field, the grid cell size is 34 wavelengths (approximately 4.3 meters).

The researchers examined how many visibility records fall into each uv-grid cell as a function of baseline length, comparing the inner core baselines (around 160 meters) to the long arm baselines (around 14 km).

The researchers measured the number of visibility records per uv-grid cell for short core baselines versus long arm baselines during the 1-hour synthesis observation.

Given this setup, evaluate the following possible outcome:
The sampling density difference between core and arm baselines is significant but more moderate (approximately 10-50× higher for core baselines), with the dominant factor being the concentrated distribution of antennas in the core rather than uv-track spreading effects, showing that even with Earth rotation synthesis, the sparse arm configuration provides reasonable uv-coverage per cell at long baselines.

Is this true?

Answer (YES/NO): NO